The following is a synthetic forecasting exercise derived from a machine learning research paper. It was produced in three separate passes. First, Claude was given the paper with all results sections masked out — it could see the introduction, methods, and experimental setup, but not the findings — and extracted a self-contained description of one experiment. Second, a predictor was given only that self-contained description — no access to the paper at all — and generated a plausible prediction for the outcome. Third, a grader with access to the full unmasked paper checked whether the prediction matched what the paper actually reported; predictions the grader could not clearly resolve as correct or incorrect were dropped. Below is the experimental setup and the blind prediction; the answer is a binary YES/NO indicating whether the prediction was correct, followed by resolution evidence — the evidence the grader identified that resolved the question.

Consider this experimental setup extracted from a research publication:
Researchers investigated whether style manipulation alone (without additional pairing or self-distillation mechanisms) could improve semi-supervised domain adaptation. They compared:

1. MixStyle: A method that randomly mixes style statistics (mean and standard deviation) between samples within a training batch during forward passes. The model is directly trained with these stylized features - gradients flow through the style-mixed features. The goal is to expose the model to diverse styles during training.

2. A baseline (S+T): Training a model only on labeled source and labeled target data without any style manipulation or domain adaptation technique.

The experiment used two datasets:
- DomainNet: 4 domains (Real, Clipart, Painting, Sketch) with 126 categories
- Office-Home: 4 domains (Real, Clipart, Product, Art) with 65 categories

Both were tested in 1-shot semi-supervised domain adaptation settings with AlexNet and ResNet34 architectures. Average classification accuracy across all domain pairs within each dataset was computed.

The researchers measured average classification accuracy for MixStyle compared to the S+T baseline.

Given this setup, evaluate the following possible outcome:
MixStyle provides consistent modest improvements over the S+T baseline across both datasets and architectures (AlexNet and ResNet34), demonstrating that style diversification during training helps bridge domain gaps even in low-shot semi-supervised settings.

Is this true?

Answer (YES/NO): NO